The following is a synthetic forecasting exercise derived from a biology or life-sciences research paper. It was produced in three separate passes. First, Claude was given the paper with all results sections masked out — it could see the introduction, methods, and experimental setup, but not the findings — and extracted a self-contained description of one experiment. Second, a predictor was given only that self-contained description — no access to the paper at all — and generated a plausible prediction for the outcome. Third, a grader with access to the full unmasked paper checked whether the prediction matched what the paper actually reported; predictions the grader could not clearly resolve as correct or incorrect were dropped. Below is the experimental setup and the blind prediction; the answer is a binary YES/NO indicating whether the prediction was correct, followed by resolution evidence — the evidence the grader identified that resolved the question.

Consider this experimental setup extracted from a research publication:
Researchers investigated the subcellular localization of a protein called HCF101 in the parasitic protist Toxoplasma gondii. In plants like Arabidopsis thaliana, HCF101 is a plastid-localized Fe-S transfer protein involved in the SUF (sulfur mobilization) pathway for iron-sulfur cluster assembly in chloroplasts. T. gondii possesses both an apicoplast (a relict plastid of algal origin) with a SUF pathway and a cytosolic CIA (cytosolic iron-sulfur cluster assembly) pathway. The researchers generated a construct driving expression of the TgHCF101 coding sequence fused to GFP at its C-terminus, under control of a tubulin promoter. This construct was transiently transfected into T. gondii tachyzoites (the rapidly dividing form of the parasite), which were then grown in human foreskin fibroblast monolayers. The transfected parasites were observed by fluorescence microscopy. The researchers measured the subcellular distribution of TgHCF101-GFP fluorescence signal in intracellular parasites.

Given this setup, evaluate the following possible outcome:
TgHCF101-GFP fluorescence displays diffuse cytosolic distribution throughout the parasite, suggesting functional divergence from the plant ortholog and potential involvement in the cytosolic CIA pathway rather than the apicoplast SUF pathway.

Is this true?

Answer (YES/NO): NO